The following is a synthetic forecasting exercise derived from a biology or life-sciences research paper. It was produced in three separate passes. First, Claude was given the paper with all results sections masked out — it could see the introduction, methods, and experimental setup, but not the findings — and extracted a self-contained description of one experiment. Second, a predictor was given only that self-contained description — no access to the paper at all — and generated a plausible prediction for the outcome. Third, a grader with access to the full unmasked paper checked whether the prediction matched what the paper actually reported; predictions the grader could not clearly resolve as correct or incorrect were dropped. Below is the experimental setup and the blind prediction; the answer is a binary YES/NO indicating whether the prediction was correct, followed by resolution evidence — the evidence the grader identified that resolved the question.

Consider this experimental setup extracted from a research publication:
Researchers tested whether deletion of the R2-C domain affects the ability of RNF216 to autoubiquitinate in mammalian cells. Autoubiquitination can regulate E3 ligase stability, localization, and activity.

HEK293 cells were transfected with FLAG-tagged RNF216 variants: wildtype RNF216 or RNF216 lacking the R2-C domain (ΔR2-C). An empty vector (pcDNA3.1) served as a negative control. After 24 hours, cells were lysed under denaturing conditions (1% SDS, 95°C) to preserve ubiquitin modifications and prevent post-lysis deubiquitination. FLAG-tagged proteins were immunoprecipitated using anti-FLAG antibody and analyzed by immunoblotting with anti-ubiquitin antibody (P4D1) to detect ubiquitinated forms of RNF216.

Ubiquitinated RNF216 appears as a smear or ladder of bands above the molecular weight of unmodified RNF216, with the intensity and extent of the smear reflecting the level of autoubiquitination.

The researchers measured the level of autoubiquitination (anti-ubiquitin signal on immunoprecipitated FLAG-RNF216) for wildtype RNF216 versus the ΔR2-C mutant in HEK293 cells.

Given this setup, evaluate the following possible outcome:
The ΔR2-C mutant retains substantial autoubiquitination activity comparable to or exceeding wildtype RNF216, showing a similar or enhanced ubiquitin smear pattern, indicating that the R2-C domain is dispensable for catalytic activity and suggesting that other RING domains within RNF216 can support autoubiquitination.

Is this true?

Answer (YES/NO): NO